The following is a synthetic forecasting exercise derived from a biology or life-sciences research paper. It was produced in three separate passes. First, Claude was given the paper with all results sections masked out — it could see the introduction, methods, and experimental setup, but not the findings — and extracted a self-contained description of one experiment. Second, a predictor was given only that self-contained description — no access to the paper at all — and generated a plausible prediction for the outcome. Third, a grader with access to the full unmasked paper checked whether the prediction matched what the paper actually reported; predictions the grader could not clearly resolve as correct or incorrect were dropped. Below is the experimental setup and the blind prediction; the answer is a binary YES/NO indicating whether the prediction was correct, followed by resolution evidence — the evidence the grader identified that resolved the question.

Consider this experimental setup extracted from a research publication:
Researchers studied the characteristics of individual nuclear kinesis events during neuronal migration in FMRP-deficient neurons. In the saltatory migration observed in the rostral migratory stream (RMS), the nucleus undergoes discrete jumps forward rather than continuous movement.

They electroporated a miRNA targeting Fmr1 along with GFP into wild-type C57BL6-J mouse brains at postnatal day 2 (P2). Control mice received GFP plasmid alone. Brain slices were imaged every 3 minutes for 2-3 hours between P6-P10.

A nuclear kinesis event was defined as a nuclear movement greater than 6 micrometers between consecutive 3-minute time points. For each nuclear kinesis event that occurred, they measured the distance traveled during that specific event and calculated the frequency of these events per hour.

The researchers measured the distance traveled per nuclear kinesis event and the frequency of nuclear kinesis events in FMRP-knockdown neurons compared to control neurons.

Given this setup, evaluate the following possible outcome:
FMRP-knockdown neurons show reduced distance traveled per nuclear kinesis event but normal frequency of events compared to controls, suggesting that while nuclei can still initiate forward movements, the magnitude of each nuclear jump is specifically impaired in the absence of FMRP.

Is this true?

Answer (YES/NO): NO